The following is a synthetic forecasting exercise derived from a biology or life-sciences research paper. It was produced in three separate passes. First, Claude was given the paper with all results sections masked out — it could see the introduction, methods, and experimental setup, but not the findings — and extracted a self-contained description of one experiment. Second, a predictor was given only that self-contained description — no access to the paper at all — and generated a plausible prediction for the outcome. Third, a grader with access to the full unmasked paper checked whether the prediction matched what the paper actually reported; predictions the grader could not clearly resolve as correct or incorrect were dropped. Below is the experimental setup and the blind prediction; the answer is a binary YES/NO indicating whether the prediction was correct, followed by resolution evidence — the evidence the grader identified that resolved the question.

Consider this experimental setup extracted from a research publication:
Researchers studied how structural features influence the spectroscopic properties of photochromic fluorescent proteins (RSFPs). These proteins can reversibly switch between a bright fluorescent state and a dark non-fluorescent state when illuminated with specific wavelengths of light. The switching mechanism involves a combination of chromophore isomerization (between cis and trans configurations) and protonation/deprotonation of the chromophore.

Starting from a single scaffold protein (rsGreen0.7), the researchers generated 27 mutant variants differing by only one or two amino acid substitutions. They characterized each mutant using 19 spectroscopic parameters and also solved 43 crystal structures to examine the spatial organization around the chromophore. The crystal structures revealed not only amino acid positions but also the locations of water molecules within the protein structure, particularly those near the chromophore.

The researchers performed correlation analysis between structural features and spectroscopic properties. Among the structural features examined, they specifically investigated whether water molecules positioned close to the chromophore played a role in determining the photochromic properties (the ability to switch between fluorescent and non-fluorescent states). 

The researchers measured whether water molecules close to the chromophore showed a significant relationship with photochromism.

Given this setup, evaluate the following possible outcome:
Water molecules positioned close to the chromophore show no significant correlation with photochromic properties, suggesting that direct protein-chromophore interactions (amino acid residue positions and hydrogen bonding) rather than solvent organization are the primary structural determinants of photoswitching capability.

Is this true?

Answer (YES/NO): NO